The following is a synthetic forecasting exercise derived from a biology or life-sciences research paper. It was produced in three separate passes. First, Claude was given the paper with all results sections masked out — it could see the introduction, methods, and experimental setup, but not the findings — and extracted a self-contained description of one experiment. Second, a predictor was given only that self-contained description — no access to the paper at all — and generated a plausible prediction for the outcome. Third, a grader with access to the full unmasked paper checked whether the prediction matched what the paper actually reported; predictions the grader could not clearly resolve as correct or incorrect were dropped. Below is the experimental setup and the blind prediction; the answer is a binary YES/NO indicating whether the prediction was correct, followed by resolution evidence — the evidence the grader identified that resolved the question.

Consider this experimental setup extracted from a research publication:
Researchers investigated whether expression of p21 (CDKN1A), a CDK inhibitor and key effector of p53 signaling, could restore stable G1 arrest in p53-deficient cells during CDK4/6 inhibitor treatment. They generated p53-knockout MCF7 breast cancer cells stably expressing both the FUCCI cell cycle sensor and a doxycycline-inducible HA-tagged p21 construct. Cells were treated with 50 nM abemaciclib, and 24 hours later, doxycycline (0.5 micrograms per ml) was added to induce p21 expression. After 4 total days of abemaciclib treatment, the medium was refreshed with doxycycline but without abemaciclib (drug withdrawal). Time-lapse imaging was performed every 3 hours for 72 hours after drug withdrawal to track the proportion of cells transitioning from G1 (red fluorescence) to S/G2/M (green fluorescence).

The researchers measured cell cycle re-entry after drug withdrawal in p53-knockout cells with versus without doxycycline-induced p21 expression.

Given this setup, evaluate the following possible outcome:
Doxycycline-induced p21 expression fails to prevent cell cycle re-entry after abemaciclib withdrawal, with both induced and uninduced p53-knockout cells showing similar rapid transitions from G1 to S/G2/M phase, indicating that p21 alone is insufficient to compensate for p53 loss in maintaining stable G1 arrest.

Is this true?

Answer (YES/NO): NO